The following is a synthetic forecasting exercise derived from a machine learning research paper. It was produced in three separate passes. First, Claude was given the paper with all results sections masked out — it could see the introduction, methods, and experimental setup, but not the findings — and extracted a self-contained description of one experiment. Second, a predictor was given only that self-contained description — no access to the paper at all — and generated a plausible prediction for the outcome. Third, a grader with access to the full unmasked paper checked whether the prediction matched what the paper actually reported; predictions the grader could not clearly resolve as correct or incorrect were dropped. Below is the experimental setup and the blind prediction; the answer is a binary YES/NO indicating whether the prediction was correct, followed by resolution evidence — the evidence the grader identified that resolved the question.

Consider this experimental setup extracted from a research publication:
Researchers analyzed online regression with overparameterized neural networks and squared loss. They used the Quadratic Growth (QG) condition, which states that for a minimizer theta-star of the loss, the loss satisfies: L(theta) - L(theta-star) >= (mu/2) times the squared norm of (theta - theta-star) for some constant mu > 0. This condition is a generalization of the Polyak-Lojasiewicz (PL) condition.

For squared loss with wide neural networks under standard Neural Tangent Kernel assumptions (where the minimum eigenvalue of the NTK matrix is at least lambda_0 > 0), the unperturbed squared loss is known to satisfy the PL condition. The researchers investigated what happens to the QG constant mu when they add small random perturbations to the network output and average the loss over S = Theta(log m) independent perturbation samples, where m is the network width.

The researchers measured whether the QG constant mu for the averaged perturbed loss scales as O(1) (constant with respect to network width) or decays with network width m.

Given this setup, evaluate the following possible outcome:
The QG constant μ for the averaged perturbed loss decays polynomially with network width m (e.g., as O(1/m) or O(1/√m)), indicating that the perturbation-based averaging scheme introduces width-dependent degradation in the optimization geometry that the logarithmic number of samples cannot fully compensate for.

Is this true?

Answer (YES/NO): NO